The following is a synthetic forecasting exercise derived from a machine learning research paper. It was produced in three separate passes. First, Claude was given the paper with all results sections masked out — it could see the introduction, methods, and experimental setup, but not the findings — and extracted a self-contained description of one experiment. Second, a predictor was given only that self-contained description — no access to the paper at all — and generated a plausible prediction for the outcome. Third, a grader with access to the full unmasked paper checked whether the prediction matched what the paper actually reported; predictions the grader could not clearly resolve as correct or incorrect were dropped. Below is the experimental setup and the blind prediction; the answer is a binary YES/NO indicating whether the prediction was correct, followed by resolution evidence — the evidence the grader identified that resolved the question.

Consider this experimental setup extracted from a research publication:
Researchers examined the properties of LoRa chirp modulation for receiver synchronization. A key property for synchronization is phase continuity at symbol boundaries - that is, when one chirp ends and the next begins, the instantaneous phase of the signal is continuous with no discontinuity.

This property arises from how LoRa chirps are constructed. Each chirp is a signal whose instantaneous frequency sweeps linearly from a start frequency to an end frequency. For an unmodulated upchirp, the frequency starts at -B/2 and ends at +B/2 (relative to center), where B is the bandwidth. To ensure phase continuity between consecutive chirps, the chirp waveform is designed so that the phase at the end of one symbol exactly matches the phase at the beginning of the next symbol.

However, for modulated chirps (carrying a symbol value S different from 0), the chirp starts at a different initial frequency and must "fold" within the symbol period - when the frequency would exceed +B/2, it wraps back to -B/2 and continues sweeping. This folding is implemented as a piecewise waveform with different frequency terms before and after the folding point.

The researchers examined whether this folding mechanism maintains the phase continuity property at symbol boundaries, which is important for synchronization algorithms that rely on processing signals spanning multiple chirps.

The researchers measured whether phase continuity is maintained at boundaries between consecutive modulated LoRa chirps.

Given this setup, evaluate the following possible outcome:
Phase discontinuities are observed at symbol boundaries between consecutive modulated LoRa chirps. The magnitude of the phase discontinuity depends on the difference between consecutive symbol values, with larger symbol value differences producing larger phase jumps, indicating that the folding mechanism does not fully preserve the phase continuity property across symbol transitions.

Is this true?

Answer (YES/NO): NO